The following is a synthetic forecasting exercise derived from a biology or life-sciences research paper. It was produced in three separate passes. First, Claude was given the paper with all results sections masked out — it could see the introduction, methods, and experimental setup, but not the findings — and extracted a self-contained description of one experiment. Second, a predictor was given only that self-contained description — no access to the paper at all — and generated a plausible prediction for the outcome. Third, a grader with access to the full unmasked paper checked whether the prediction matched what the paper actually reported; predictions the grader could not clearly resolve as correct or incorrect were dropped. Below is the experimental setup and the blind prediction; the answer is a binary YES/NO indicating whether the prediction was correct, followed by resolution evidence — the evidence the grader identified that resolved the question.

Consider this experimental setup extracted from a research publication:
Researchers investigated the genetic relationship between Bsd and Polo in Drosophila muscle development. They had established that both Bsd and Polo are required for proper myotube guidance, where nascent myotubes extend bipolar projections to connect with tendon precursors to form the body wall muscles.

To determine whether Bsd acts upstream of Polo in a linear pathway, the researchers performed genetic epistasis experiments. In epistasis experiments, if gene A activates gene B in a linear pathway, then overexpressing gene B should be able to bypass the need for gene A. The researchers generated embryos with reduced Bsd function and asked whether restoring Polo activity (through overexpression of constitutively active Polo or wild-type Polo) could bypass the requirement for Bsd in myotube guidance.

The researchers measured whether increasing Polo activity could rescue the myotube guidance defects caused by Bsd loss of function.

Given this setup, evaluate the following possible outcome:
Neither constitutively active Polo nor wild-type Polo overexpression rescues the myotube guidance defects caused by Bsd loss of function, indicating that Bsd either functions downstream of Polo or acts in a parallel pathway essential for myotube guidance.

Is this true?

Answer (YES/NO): NO